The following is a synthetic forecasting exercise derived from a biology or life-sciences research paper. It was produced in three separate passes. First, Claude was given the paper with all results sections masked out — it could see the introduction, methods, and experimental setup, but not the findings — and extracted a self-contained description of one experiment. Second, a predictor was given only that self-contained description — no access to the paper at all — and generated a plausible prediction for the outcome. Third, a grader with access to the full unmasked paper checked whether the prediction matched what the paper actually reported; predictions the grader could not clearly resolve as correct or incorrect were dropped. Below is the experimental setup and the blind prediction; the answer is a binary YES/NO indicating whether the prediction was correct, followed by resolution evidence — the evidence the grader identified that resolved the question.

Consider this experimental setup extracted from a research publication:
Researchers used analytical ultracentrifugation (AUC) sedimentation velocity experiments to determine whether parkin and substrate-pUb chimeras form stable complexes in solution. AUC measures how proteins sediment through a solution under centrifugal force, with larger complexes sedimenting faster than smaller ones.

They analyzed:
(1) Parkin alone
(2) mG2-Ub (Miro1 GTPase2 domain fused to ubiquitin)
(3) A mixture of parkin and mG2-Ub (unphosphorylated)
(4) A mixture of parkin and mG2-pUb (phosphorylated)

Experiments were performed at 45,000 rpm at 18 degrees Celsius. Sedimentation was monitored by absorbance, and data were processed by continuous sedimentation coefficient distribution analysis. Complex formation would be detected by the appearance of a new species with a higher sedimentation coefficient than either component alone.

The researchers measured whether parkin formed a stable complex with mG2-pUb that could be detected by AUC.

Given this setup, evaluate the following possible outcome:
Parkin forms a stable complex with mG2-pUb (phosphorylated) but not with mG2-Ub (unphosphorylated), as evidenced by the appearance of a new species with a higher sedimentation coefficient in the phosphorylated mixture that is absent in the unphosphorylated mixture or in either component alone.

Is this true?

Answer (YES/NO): YES